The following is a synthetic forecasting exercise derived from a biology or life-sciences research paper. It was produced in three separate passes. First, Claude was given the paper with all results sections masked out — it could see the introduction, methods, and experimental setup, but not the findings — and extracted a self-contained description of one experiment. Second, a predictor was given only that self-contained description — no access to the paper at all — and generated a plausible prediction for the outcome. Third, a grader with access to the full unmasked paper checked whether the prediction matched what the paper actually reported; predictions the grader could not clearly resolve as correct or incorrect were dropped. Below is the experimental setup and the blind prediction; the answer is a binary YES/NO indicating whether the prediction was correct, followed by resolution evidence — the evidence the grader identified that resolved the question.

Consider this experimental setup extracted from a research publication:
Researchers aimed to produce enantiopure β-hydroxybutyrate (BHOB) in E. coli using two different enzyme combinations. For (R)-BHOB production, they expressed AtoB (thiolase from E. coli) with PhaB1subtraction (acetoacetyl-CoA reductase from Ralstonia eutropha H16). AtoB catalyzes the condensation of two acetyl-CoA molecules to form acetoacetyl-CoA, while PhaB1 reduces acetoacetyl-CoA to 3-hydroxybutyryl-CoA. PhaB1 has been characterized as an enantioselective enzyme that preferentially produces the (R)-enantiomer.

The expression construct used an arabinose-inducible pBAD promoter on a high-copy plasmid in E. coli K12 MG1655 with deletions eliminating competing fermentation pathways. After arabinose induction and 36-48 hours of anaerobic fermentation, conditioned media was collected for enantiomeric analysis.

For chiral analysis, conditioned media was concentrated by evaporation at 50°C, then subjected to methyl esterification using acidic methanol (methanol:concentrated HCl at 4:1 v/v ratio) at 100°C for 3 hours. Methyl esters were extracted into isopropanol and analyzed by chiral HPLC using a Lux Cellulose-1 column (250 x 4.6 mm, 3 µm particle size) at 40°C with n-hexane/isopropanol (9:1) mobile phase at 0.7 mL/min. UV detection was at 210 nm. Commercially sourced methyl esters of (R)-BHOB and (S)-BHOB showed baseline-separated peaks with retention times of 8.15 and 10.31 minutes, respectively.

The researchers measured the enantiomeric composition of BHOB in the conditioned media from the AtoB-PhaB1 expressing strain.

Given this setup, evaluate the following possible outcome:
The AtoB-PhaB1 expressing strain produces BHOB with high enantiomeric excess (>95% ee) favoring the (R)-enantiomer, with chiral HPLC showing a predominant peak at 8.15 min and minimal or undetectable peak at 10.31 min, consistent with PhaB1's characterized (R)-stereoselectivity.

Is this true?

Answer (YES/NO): NO